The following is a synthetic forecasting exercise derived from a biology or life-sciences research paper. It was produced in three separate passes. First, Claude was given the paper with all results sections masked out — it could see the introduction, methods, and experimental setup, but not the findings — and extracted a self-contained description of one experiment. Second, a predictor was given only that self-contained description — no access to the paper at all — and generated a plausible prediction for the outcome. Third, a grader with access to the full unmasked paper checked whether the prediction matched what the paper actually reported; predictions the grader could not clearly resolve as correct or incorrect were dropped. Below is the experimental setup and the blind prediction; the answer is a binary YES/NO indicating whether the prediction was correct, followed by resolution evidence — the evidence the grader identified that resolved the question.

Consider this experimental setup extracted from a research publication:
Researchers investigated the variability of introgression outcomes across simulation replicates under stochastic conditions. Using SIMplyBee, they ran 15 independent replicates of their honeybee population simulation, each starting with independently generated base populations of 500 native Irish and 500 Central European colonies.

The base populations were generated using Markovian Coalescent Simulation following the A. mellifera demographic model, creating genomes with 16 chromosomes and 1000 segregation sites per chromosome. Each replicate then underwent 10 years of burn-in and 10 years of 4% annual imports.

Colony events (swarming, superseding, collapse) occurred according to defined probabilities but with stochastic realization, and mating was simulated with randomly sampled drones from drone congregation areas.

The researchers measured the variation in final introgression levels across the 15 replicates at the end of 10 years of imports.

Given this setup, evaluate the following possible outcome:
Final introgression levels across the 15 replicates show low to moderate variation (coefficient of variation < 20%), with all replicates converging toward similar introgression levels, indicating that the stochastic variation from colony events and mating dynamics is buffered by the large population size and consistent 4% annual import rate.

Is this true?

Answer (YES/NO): NO